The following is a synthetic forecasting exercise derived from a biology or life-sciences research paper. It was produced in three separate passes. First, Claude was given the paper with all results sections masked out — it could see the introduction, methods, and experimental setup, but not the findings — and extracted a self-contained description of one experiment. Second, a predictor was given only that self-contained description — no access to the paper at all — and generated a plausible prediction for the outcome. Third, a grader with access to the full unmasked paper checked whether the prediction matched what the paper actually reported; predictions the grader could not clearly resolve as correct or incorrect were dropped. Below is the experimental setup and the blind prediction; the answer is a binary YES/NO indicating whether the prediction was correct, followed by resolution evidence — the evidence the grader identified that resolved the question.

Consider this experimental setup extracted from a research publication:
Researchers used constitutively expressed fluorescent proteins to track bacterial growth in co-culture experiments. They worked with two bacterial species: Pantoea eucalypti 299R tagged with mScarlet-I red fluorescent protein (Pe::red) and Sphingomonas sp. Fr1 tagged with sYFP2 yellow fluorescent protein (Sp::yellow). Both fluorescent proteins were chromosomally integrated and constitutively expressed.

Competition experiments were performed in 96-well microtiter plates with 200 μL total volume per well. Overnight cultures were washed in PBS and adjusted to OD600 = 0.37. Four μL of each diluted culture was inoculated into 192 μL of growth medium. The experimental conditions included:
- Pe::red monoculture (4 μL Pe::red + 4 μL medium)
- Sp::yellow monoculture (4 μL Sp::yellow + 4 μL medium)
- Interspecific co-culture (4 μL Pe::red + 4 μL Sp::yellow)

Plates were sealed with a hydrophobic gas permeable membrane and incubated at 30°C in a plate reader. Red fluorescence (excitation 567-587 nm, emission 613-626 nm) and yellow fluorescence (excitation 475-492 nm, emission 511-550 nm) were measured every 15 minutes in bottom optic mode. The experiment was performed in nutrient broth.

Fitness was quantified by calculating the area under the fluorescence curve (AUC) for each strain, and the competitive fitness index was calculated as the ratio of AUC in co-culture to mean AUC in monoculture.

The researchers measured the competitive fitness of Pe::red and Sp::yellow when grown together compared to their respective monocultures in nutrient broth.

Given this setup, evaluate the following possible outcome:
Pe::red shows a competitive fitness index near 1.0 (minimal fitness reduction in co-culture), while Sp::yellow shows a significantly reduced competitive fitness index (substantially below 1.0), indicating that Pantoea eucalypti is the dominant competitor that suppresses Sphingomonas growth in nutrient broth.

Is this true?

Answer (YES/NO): NO